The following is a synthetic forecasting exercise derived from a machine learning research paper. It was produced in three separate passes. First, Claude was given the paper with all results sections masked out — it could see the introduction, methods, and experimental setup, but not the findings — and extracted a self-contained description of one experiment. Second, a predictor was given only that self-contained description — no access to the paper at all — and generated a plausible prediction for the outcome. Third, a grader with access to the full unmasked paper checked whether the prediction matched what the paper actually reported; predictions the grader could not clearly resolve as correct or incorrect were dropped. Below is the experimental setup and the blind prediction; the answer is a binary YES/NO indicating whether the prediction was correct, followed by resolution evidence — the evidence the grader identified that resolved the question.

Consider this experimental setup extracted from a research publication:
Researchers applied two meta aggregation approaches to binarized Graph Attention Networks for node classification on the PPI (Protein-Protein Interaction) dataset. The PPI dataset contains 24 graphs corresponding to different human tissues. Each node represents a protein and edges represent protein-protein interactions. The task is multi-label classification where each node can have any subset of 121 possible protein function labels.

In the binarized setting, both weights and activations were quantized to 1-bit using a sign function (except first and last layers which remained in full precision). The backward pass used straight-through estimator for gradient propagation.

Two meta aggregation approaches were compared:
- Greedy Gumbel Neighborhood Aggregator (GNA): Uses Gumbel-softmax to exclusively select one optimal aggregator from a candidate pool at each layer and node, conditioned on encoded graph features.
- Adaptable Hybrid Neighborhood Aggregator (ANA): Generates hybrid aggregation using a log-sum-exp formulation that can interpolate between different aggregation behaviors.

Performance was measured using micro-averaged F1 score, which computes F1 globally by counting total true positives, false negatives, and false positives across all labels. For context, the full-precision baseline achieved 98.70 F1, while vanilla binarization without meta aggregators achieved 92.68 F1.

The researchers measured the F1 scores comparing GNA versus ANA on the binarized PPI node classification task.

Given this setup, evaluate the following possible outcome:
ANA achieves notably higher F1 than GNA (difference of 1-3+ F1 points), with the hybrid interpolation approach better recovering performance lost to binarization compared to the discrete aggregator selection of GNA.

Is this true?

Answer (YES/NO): NO